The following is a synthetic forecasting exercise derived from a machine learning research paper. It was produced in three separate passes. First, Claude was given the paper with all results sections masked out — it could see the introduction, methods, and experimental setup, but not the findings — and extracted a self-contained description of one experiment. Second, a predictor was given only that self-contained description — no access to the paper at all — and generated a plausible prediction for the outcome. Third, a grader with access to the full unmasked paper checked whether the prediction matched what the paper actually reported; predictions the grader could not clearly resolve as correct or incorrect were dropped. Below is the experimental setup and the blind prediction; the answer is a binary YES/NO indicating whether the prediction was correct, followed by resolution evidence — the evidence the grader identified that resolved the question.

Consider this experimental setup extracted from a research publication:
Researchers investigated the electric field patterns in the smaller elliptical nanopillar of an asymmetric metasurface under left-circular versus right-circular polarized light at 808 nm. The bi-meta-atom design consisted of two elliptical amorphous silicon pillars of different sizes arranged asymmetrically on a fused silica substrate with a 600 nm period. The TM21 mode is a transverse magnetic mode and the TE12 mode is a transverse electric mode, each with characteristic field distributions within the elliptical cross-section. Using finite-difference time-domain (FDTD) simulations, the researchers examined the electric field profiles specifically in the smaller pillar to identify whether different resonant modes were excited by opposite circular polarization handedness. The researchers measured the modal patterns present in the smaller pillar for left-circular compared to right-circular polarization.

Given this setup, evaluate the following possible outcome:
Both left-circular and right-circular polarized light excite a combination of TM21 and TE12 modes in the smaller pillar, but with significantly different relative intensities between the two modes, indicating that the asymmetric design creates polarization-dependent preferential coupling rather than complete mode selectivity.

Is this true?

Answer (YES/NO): NO